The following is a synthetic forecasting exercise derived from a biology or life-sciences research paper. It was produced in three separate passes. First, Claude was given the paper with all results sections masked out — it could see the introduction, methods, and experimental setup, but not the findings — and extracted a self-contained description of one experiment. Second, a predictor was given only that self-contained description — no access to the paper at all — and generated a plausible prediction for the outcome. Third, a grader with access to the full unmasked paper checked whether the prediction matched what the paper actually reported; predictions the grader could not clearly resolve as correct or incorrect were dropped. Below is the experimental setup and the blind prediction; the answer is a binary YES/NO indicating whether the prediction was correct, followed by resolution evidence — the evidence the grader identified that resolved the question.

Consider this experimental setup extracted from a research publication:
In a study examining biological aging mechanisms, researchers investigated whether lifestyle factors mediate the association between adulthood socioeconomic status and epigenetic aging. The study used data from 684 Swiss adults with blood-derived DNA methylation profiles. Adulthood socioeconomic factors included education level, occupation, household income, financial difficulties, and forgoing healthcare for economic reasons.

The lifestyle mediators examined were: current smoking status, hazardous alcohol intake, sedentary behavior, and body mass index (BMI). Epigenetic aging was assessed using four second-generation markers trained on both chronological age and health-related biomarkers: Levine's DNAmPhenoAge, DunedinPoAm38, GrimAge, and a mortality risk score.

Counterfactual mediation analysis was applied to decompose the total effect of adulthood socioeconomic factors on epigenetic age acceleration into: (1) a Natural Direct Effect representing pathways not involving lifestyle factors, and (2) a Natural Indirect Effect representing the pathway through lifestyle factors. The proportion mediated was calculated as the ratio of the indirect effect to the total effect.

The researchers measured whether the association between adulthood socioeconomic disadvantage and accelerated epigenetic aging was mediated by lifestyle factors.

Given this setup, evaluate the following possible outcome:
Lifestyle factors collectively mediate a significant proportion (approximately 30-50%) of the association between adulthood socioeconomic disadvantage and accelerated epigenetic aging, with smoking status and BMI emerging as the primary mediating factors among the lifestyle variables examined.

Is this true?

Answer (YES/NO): NO